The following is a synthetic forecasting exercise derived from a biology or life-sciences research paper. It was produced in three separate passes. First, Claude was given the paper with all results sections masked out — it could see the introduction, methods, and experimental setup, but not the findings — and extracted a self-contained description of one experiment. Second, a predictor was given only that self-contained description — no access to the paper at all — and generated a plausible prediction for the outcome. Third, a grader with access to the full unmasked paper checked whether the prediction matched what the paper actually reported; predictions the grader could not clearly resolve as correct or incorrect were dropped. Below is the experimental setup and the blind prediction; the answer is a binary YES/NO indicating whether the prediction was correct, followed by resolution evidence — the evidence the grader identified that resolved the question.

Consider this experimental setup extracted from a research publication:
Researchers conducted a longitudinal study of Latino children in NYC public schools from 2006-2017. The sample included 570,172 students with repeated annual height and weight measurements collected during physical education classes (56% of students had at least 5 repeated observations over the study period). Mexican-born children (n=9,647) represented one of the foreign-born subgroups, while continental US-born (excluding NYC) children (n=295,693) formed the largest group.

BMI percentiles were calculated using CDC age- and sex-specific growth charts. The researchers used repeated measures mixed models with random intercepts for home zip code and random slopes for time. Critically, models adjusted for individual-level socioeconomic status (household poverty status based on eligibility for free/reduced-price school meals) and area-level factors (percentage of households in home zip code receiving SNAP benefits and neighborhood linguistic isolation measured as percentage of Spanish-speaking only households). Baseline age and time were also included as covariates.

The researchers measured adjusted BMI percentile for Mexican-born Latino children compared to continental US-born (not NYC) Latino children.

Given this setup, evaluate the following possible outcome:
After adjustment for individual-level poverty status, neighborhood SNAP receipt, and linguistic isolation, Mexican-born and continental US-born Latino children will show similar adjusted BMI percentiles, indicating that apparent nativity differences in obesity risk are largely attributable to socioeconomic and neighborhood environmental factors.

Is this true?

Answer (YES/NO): NO